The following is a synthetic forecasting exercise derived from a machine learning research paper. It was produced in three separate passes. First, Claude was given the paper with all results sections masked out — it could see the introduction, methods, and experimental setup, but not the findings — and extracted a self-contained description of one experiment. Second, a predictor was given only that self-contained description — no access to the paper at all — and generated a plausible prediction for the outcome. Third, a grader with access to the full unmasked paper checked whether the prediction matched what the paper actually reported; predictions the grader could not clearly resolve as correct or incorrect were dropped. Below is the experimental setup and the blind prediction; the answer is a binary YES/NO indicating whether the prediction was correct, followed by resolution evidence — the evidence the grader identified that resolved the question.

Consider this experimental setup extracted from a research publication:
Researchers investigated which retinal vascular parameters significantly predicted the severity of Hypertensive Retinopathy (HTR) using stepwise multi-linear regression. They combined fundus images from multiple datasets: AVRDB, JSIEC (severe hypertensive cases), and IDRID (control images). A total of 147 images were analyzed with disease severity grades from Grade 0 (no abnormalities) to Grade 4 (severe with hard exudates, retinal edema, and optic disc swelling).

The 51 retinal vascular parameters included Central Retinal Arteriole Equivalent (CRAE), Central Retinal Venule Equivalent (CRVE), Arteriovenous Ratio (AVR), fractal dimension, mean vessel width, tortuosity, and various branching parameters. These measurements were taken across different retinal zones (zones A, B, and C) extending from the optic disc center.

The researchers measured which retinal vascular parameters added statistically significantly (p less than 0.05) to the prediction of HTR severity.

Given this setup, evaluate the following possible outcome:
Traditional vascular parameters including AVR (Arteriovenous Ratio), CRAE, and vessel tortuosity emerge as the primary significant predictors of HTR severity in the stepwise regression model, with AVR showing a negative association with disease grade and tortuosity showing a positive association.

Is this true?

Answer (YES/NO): NO